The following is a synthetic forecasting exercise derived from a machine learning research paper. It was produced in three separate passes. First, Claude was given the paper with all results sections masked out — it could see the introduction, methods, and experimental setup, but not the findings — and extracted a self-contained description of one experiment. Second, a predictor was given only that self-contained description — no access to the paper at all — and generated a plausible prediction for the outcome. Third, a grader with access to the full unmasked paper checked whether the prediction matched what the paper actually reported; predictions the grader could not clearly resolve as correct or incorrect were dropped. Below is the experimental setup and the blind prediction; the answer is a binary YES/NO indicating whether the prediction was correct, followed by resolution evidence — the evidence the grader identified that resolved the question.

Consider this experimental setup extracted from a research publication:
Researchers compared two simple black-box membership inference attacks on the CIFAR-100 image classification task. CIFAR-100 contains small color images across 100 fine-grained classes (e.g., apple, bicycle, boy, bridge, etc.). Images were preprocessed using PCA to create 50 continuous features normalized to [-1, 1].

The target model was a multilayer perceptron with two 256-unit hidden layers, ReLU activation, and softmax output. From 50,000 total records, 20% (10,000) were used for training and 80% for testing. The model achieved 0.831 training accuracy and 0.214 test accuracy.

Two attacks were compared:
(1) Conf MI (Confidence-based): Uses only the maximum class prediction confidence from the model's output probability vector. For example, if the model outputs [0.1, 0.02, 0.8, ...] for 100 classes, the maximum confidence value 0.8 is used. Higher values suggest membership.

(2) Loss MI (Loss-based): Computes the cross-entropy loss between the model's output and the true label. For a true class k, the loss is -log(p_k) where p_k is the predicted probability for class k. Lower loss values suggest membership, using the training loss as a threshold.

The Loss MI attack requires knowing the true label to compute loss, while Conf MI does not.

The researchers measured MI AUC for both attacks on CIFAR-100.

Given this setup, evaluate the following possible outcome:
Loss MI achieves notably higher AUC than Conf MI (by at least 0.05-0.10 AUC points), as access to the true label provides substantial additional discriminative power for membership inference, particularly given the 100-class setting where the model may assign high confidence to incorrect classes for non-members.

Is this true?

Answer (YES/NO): YES